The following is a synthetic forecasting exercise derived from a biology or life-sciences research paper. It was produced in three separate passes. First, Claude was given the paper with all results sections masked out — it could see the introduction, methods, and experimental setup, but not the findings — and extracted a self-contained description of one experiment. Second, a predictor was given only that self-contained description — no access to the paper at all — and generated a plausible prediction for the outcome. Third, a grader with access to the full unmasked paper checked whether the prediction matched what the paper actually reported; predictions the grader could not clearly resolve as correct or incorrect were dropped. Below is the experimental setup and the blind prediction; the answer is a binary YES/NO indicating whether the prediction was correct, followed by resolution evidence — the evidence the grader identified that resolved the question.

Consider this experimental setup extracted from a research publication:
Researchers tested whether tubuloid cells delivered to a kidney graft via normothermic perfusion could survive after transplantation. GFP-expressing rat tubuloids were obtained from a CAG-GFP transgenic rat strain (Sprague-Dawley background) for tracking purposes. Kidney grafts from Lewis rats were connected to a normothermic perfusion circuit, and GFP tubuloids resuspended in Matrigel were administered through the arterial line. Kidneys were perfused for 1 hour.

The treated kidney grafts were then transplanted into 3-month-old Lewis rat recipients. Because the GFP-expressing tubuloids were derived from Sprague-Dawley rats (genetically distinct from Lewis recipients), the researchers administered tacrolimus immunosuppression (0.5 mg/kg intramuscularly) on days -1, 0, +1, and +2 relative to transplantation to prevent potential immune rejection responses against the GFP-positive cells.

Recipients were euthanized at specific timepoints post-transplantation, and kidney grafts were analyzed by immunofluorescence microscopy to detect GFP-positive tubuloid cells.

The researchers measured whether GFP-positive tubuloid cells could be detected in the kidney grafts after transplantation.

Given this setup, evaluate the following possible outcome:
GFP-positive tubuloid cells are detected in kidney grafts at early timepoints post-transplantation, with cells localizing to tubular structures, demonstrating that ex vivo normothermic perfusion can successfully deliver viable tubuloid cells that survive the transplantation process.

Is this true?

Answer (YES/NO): YES